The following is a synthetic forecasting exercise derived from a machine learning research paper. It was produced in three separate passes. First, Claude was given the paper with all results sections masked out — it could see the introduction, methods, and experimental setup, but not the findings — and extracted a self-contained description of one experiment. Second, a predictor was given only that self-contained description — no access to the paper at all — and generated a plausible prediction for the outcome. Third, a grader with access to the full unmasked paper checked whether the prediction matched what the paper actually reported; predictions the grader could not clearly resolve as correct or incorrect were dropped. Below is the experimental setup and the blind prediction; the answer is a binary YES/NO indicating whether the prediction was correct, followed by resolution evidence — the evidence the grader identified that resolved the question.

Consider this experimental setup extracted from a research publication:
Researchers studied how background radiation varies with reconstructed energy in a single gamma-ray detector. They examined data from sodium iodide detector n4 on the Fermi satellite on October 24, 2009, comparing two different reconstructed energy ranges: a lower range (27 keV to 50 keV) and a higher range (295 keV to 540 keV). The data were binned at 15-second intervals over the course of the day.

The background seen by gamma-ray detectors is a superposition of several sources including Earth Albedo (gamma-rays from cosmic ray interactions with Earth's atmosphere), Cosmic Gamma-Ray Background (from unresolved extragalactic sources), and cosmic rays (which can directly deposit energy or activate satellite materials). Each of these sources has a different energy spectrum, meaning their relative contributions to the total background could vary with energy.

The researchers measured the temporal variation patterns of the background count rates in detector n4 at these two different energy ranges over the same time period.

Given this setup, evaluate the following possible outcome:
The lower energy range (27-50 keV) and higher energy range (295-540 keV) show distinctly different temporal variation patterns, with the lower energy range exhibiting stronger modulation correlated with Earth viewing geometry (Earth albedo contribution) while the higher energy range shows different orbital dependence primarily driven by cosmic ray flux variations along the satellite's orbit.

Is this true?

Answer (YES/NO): NO